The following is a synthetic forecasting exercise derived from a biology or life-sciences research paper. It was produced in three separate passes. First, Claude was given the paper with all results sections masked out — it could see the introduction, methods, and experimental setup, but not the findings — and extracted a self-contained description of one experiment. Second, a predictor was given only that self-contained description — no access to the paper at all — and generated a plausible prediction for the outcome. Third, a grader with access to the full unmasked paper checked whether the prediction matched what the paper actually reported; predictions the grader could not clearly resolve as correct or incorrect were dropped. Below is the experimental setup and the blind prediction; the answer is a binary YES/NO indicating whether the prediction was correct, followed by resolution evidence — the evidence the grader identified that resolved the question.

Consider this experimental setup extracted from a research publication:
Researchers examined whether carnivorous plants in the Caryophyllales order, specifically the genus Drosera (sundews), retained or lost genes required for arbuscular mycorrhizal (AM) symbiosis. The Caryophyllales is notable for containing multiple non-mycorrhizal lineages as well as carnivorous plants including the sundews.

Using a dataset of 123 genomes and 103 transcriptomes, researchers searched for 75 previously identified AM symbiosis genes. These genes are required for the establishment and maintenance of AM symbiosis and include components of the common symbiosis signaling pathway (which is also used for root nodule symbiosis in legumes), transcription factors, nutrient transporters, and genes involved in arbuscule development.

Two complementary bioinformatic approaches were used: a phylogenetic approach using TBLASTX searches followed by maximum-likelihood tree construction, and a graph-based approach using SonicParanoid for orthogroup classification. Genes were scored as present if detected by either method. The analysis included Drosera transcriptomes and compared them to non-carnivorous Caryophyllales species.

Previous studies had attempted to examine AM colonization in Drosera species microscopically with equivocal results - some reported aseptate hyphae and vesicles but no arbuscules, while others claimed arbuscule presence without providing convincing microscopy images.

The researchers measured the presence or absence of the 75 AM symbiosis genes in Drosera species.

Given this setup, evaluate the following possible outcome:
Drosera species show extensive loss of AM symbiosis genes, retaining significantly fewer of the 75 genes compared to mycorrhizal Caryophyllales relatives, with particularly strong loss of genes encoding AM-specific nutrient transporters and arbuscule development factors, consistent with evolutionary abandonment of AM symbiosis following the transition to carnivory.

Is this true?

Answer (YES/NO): NO